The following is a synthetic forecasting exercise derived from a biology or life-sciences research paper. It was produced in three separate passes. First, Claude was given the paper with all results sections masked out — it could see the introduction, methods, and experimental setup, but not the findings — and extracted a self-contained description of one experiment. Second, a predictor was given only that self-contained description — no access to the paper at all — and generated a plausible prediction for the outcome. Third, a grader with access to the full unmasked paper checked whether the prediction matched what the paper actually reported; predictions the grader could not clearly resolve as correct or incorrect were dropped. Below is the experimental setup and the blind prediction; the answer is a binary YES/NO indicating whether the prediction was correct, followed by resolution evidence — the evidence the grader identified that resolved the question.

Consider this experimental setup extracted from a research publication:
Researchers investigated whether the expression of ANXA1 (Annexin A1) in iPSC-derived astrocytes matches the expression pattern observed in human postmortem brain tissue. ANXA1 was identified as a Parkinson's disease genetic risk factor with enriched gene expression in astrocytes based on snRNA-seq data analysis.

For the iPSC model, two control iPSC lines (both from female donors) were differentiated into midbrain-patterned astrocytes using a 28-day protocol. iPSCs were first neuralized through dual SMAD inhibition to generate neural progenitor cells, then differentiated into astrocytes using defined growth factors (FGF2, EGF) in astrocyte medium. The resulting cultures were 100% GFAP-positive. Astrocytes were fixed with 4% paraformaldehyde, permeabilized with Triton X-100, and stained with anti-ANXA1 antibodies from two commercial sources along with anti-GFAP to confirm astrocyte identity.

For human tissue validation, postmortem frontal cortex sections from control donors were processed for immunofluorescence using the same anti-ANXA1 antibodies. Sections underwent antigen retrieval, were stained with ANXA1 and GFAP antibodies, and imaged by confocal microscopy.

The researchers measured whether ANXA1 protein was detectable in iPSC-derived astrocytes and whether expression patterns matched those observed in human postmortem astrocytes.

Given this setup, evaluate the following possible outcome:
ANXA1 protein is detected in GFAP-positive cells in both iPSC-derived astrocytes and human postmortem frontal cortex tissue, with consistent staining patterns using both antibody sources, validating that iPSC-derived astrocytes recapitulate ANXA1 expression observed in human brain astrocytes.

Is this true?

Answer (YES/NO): YES